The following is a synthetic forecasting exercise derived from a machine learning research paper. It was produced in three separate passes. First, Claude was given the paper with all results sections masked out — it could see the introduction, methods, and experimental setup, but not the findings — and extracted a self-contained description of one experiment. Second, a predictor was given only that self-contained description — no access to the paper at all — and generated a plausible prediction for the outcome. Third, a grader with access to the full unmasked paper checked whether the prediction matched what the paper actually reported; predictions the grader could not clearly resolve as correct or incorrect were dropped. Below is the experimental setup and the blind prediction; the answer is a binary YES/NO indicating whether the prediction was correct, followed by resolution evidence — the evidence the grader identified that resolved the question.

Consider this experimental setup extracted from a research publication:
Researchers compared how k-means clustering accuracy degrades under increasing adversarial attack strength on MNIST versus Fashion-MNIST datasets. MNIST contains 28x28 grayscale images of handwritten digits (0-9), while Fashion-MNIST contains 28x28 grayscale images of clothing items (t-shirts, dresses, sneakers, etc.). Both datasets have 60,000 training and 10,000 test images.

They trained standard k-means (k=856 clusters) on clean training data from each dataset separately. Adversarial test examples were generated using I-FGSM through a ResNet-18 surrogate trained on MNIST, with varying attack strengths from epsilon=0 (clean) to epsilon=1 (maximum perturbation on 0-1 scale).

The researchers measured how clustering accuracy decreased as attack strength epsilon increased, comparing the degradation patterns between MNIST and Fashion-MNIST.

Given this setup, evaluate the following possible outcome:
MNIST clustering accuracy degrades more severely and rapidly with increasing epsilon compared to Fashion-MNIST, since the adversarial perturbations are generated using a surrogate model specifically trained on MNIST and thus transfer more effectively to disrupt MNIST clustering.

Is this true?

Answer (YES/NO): NO